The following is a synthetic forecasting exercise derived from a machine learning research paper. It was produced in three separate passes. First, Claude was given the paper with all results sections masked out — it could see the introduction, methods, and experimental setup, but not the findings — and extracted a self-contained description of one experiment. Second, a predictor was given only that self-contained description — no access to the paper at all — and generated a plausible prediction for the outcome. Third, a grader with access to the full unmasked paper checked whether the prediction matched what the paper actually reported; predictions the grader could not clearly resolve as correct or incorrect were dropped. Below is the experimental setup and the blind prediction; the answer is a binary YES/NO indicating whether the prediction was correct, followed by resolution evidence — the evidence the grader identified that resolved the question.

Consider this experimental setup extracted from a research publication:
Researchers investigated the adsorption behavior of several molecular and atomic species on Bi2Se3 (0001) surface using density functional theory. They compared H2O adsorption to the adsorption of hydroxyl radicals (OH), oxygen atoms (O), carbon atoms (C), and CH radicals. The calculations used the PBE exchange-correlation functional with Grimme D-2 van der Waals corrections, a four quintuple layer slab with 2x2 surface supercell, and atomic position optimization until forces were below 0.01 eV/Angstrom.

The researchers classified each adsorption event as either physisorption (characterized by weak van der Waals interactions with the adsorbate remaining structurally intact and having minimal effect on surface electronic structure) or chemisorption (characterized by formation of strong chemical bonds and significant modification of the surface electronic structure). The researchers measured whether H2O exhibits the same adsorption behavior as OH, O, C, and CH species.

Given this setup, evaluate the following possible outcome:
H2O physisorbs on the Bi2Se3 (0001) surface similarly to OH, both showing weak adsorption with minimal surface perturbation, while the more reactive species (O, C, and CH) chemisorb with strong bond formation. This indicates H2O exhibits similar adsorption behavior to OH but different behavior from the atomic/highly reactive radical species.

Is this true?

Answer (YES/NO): NO